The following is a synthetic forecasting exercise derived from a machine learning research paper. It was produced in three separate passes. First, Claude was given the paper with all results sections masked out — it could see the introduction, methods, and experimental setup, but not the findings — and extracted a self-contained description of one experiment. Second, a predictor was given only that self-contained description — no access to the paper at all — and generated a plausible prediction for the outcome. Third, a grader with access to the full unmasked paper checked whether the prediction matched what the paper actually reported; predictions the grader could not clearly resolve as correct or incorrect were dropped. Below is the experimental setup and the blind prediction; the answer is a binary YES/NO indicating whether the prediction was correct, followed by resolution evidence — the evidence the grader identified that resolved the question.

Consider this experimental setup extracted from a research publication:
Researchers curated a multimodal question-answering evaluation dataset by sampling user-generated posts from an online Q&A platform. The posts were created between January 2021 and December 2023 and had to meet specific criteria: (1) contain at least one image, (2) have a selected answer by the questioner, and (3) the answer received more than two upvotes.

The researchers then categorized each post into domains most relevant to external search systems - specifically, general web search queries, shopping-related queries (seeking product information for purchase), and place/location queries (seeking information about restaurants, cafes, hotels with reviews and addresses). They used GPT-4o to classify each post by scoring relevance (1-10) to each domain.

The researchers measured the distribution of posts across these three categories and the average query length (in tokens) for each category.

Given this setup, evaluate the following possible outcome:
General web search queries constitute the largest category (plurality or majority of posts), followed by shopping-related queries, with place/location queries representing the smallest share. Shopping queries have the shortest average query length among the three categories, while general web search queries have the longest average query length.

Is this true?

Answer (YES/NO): NO